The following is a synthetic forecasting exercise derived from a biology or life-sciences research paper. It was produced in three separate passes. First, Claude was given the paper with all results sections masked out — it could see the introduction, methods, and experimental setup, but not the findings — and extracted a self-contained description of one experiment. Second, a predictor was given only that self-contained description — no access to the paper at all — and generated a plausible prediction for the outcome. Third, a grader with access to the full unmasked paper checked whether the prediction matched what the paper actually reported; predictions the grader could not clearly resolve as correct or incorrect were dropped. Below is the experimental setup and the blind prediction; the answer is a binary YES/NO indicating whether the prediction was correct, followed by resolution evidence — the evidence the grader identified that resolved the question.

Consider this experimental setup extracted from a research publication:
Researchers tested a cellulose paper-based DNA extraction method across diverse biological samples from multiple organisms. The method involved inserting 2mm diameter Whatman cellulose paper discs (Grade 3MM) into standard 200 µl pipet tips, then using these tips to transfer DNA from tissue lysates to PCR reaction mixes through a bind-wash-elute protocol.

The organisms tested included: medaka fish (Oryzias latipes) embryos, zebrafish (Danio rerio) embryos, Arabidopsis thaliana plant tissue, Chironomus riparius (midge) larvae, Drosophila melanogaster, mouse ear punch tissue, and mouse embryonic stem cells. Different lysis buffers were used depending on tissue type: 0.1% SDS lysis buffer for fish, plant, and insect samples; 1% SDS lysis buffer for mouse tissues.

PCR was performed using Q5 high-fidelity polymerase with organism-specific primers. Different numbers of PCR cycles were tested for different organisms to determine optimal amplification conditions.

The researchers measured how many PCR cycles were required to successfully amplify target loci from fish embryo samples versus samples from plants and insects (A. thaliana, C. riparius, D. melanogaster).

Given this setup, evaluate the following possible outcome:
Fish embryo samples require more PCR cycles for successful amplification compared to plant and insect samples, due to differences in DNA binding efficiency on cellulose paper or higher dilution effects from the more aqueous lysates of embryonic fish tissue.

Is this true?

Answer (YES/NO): NO